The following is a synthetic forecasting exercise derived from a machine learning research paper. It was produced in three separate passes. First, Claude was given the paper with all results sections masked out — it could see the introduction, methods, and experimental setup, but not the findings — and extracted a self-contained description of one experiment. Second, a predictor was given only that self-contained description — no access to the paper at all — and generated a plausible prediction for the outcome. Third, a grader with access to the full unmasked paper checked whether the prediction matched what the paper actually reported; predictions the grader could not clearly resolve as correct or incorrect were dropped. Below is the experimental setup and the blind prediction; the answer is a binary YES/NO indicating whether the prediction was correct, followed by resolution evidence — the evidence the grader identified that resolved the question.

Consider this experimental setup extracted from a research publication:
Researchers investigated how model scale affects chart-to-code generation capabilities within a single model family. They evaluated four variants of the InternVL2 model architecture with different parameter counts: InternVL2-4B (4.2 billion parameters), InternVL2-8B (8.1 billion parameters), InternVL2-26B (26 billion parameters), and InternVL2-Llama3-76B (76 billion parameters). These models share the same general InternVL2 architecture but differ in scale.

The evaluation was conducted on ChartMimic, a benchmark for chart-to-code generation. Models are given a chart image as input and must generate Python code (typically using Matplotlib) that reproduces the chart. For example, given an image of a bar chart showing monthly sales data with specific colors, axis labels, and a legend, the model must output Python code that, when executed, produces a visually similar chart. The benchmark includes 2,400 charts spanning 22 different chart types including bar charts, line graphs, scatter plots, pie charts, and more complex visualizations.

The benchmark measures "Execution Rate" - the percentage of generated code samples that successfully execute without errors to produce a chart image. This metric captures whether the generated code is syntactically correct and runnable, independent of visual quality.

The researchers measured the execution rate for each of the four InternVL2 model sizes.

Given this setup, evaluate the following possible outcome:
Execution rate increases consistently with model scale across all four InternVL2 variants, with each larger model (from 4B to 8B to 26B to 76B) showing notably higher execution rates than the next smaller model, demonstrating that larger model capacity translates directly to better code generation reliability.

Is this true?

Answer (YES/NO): NO